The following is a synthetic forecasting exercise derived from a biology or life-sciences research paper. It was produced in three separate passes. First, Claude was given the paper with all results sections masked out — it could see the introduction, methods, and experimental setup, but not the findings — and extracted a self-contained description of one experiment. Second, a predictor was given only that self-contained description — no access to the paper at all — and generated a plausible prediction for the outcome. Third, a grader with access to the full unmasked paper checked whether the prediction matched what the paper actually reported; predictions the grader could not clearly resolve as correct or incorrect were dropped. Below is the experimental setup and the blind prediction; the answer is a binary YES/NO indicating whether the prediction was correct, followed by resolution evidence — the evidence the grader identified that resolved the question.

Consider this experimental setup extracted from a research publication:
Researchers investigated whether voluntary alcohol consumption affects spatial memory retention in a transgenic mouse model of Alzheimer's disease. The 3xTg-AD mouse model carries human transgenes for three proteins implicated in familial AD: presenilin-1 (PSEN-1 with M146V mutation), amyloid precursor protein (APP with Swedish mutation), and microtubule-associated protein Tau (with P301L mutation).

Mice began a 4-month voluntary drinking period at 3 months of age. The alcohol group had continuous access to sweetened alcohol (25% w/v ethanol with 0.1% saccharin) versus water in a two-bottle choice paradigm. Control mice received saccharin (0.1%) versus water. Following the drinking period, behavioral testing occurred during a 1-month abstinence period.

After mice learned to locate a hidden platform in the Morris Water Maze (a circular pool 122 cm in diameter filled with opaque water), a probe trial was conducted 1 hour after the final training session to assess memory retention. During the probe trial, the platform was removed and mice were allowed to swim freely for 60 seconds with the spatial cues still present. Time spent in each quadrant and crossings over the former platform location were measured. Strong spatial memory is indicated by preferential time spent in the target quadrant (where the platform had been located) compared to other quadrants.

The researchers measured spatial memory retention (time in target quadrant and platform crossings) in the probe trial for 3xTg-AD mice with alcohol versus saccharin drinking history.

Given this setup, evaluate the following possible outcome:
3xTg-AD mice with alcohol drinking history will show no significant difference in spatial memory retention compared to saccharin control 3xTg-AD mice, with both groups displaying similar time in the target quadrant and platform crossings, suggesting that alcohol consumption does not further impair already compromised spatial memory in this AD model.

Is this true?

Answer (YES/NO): NO